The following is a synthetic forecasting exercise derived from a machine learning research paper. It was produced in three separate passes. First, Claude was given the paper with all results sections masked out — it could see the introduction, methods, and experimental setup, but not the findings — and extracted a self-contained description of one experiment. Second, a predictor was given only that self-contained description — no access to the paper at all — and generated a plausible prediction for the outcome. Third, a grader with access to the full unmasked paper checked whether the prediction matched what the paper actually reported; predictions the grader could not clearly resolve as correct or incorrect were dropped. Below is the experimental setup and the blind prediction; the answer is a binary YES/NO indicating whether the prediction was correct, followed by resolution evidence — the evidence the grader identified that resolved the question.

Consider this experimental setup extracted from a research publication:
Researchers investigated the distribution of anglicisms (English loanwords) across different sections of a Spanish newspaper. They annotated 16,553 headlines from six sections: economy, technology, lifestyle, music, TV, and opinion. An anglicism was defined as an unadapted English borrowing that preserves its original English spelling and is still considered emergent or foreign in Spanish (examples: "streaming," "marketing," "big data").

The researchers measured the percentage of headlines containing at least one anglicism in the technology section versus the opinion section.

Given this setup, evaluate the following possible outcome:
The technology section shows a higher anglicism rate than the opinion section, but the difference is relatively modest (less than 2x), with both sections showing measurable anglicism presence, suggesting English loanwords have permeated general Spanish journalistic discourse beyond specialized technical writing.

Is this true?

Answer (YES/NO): NO